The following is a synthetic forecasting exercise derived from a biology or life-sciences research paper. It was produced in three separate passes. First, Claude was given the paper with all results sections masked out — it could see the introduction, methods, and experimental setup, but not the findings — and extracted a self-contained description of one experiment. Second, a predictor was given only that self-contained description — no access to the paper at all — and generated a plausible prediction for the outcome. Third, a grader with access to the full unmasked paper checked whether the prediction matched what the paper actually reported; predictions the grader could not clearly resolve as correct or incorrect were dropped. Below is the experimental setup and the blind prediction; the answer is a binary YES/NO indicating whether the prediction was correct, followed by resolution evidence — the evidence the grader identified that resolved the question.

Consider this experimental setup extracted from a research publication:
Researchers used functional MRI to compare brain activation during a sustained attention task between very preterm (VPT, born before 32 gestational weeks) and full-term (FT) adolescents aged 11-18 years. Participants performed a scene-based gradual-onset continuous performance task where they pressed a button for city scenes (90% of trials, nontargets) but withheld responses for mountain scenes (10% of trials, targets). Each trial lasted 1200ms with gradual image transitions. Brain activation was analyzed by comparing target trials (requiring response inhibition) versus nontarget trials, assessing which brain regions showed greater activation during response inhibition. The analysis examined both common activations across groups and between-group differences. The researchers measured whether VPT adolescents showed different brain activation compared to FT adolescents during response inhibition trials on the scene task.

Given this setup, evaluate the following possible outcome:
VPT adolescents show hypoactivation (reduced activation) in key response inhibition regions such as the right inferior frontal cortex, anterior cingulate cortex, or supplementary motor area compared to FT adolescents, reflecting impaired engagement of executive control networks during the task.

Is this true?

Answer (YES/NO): NO